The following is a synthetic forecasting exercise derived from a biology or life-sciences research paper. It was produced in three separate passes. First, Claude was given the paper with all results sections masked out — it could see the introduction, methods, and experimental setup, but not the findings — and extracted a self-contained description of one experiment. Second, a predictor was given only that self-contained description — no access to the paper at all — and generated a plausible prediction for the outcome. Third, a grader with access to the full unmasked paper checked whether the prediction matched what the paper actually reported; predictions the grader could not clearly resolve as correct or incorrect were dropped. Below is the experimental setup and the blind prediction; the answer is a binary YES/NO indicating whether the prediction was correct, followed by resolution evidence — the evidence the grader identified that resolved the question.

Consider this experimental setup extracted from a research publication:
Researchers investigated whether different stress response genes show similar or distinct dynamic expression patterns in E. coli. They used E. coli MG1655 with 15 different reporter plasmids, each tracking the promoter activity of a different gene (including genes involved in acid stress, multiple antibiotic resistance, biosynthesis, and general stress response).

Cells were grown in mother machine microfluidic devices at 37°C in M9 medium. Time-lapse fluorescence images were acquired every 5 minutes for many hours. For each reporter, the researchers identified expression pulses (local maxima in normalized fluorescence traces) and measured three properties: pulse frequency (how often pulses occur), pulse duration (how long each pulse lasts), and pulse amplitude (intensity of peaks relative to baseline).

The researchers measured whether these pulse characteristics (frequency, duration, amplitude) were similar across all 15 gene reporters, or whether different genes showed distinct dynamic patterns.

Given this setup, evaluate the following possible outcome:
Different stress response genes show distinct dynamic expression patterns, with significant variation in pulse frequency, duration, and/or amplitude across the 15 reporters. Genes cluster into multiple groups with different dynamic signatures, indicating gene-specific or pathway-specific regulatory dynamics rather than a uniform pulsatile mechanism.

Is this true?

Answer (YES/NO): NO